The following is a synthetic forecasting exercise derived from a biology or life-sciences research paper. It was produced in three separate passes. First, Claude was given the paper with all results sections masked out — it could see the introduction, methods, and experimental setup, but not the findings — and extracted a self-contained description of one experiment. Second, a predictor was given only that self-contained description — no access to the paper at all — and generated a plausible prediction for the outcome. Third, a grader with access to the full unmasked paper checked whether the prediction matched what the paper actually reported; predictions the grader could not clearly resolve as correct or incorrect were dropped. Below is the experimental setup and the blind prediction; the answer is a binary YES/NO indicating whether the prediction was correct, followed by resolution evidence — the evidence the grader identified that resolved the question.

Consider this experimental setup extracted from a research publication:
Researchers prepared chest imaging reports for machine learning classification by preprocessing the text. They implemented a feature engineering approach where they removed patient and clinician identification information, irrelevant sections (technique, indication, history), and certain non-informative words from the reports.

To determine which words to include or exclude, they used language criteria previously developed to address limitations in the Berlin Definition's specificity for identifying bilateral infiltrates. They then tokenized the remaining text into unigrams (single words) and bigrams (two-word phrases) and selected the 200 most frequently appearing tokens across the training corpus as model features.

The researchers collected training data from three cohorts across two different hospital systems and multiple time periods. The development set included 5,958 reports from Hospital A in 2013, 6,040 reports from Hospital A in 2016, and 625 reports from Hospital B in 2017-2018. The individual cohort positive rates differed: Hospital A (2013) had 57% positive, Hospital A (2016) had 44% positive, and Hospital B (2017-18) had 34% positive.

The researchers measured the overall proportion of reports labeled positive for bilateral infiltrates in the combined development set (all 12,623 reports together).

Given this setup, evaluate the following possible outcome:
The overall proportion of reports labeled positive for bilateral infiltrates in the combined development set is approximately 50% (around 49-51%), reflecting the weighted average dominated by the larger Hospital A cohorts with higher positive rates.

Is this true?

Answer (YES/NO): YES